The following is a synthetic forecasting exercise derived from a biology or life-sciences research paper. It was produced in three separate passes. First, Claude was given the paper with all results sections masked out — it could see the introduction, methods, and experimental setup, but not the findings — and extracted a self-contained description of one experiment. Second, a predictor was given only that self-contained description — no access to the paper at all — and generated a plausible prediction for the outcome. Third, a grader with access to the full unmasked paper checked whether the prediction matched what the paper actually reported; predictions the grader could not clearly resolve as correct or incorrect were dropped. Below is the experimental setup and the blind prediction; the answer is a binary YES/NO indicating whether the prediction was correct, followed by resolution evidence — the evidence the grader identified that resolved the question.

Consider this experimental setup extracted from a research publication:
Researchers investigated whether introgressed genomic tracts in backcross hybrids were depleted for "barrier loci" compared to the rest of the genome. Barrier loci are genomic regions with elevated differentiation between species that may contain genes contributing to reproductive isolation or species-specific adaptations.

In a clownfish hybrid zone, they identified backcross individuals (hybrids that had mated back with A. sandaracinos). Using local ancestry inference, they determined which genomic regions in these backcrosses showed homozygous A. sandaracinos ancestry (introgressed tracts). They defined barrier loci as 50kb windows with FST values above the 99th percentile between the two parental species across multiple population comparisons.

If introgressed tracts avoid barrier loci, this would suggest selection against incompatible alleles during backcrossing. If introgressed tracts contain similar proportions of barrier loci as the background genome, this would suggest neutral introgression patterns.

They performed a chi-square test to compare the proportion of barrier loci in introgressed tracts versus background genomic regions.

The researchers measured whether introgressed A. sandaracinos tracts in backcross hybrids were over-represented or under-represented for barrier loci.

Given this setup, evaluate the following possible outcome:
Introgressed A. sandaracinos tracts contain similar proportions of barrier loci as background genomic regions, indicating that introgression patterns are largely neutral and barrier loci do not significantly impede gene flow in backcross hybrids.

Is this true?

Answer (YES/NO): YES